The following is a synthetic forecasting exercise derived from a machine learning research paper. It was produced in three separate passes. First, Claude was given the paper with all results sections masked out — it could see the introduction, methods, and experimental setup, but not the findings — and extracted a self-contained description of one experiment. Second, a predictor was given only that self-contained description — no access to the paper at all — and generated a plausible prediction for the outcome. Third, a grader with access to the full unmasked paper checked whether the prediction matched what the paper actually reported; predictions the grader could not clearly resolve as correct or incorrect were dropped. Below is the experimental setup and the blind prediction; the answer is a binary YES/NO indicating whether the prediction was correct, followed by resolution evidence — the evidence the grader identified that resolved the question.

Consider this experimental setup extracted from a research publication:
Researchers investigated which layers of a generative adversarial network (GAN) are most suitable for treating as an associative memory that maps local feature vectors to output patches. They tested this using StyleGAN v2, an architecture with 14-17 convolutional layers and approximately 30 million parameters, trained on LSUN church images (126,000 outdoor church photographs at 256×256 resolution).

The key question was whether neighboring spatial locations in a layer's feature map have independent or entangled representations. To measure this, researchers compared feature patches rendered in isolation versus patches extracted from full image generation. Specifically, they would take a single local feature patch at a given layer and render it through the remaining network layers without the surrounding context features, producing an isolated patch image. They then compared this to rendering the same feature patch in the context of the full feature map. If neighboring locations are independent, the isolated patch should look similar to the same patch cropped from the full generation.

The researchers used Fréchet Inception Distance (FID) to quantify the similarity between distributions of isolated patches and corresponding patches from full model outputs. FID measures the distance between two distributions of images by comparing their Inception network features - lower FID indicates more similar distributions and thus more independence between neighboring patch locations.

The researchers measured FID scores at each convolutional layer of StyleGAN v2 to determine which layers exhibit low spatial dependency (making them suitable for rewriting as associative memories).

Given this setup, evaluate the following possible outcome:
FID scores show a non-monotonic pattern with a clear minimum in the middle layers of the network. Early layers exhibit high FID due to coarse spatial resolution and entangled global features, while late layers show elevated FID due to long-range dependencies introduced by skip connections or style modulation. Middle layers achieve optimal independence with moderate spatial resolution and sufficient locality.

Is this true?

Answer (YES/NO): YES